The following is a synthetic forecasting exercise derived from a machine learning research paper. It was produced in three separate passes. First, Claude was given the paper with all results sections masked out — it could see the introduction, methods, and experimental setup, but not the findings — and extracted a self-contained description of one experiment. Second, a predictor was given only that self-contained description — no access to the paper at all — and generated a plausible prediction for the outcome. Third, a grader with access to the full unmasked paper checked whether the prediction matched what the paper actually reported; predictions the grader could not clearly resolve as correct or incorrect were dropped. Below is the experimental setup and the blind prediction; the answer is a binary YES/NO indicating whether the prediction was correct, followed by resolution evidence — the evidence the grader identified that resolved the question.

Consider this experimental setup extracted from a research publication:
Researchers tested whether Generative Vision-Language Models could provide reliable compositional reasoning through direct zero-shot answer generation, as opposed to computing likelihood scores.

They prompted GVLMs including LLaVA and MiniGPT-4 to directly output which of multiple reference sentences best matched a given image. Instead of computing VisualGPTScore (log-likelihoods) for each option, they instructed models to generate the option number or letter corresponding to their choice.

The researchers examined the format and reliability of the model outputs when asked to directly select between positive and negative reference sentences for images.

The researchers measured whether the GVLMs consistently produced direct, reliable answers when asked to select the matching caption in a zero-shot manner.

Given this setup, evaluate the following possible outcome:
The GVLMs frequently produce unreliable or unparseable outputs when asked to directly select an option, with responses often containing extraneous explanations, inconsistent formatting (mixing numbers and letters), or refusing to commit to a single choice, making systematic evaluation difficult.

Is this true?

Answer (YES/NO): NO